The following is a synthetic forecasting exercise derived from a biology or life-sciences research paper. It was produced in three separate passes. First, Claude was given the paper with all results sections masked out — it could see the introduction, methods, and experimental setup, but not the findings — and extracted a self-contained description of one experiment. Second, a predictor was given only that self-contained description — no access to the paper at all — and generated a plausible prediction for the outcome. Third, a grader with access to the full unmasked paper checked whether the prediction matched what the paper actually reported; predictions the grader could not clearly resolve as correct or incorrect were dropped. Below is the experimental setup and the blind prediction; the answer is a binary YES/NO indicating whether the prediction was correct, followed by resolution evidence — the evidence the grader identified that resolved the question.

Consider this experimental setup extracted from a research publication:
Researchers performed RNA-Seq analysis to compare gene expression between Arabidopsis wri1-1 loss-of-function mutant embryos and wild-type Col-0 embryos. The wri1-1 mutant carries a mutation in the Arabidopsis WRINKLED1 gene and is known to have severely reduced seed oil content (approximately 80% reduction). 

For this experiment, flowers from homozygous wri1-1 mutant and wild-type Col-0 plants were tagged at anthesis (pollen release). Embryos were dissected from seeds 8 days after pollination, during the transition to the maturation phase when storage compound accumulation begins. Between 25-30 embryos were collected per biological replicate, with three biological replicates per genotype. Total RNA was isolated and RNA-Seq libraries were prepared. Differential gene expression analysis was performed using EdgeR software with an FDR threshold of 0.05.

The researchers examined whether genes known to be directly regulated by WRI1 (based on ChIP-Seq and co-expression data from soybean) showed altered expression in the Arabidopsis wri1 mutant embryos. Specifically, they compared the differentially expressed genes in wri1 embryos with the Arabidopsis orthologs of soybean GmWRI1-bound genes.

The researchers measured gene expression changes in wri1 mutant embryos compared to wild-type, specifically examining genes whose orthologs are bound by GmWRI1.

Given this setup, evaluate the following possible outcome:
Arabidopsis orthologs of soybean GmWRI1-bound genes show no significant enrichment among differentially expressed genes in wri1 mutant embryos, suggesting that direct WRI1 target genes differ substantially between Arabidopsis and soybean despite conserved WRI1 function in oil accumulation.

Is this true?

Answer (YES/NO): NO